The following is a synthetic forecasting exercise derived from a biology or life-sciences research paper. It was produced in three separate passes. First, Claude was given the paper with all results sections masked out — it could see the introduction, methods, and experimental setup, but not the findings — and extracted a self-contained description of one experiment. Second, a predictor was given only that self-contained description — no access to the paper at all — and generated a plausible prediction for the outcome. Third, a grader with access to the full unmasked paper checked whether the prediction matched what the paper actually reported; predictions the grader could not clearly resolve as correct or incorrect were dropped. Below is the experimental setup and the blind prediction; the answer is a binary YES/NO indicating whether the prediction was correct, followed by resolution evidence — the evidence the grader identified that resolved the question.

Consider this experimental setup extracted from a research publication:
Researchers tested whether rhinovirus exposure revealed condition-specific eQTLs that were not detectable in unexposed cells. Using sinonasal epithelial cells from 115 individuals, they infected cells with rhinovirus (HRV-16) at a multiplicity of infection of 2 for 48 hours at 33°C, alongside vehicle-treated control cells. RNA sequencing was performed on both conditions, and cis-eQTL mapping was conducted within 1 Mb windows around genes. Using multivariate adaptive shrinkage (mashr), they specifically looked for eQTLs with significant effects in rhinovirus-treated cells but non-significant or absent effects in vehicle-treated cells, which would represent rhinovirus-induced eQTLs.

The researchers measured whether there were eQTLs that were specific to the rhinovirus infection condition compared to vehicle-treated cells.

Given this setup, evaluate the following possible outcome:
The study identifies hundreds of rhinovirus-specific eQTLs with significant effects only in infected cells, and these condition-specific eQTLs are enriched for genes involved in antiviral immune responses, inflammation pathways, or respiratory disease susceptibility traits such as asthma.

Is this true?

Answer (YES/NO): NO